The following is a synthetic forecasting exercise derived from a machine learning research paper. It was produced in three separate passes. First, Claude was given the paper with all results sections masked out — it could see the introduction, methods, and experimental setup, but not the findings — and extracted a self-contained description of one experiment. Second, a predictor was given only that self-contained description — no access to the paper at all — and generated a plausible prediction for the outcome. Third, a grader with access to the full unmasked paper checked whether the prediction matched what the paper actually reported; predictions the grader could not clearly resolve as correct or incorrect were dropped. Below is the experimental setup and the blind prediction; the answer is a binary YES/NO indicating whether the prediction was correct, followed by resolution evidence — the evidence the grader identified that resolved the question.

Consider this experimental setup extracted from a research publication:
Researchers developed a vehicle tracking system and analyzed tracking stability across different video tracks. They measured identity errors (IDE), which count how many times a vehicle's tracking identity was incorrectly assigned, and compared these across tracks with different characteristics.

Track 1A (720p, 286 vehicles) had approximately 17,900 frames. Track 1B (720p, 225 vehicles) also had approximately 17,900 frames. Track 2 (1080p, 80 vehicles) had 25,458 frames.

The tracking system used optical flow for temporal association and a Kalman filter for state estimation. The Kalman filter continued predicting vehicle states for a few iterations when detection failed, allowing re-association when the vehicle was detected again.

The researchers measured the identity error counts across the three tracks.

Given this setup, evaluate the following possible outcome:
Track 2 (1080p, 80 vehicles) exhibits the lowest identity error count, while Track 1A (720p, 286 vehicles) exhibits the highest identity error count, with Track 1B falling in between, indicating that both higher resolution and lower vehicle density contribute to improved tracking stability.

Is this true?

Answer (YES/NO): NO